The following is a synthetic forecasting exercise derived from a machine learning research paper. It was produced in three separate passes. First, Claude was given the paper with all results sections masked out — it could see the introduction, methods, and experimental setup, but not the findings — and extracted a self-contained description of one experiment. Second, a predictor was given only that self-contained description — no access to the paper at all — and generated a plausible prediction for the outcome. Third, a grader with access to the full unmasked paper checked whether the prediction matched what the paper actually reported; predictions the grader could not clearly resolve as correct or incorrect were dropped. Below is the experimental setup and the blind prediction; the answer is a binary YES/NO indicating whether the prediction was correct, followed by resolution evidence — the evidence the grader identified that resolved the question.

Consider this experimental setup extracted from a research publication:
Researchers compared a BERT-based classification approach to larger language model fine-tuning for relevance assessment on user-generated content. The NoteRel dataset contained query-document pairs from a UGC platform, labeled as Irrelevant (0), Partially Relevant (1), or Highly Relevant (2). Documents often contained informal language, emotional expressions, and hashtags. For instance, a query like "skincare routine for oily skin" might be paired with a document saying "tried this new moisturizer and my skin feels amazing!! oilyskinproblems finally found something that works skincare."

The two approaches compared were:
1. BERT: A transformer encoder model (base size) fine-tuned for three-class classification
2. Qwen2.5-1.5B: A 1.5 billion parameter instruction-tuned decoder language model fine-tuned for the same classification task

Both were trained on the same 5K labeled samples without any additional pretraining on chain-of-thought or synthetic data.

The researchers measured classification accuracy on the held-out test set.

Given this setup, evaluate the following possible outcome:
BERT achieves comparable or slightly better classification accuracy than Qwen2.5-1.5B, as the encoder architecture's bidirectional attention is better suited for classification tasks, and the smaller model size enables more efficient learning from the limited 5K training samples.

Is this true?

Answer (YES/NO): NO